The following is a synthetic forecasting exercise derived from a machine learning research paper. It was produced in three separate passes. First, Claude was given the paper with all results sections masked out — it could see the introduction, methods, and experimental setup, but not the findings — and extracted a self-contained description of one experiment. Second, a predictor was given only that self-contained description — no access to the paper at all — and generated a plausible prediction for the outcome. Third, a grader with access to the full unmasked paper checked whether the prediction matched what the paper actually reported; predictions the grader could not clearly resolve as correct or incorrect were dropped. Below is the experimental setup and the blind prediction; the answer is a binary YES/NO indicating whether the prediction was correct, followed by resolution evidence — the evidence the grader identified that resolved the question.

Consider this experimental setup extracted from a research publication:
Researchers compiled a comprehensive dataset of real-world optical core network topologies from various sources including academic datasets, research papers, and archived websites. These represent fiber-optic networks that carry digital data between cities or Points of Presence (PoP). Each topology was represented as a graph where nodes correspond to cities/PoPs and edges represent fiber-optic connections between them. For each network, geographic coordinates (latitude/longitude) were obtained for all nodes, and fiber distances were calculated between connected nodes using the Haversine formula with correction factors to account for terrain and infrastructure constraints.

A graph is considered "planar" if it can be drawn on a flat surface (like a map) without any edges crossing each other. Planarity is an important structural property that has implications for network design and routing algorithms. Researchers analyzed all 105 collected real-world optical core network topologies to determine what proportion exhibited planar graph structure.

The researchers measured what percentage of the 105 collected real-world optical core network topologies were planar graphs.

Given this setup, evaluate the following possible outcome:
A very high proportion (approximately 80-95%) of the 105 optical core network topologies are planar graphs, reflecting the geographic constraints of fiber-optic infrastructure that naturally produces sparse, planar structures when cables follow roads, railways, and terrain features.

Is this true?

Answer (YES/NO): YES